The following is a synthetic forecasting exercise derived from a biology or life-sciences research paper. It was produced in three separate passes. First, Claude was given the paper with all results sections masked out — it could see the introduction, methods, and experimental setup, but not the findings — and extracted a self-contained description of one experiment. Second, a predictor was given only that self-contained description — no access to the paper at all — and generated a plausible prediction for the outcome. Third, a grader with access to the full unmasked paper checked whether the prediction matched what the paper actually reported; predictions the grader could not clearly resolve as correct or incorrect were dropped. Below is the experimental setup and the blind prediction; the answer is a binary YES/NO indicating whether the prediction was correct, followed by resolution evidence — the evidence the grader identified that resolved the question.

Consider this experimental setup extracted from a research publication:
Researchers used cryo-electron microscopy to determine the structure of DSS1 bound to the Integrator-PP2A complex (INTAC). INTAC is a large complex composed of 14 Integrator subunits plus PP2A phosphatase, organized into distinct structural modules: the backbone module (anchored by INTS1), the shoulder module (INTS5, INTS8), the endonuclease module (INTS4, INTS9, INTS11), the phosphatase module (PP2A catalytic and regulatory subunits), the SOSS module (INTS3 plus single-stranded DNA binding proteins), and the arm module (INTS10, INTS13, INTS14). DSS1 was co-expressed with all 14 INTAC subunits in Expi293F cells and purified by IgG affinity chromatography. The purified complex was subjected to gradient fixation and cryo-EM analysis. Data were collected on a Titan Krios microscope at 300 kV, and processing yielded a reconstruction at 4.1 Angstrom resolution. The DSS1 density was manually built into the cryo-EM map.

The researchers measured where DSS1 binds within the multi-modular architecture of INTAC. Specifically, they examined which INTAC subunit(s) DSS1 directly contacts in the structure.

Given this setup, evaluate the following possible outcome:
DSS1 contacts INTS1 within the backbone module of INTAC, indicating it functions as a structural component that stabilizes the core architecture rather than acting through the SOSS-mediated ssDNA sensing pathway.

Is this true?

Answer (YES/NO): NO